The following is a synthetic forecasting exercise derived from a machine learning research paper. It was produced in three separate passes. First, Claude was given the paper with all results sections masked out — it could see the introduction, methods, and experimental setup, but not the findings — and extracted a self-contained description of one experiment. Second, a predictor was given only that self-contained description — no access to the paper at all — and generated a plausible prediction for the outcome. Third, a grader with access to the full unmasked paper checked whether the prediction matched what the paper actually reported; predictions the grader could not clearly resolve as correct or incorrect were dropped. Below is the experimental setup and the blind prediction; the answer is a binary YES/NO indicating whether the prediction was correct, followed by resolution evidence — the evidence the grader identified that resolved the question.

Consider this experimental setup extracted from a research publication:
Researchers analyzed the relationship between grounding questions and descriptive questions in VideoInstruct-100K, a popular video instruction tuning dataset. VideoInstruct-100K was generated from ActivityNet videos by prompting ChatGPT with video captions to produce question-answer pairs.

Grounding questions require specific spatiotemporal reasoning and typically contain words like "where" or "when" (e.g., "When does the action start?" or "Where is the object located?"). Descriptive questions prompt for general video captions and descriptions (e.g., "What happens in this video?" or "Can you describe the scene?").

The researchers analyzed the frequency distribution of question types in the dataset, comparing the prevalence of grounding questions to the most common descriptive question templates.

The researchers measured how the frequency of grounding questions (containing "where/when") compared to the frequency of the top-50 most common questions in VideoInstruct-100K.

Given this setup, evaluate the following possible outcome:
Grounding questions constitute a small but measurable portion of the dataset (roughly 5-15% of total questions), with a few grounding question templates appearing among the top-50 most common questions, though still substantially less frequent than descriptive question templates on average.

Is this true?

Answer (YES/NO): NO